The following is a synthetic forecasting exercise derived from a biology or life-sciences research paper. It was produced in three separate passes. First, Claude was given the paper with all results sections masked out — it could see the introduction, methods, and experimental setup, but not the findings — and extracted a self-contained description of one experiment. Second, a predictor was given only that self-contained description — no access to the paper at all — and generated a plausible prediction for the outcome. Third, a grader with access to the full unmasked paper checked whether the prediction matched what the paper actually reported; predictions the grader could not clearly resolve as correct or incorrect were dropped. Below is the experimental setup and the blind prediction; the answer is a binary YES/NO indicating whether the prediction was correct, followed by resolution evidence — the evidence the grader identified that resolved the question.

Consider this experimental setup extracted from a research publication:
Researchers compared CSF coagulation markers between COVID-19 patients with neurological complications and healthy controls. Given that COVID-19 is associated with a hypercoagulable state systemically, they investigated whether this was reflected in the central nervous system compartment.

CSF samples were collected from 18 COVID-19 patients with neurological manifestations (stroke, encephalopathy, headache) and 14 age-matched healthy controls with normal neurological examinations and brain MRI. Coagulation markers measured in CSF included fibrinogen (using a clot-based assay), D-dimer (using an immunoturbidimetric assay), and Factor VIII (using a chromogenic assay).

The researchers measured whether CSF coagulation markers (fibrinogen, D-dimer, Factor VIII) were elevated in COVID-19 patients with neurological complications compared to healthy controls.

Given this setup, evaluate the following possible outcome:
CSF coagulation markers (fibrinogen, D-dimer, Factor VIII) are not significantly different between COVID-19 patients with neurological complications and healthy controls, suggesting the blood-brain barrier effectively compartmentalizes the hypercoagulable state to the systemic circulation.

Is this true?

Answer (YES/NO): YES